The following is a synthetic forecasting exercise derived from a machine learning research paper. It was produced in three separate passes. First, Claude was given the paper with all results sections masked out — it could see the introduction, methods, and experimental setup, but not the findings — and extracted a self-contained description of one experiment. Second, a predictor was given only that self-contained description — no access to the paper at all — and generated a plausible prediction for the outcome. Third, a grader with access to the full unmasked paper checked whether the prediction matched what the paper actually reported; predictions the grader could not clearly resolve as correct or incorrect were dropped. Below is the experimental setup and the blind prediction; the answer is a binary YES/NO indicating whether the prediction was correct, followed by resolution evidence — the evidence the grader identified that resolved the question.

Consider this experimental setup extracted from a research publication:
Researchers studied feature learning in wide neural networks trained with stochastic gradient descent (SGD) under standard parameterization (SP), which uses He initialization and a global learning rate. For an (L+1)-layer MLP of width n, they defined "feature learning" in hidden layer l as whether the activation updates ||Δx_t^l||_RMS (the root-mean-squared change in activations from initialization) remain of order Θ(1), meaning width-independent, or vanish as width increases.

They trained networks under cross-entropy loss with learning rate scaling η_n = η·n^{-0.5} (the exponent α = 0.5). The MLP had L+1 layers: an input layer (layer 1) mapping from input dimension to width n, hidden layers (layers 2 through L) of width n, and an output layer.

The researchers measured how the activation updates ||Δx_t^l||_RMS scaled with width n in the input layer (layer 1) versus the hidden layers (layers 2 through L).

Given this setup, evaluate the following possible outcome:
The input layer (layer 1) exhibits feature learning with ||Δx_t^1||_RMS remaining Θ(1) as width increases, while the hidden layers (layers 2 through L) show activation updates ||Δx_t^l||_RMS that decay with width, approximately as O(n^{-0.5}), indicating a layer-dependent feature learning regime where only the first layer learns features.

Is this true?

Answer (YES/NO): NO